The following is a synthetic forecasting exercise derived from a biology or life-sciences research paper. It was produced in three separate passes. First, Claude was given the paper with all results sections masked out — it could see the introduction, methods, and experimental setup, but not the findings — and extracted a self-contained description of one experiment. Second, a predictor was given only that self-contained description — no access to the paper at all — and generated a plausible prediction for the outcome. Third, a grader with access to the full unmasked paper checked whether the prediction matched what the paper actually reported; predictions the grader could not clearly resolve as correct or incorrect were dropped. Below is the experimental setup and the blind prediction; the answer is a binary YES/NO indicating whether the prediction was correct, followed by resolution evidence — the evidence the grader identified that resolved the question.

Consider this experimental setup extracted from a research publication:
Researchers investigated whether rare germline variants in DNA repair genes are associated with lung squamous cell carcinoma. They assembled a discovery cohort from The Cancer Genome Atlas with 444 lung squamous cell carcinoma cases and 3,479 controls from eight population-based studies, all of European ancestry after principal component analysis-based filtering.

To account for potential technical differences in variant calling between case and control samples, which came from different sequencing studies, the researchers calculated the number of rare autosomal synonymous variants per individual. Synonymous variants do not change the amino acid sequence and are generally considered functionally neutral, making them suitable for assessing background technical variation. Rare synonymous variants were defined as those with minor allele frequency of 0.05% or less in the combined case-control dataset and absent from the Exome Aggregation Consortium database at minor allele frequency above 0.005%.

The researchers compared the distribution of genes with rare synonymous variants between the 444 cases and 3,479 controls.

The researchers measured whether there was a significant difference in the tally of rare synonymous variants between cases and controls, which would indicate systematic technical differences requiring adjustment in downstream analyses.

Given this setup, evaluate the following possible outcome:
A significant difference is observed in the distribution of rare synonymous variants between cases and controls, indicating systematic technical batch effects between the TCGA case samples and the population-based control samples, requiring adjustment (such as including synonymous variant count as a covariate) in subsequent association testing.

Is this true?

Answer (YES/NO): YES